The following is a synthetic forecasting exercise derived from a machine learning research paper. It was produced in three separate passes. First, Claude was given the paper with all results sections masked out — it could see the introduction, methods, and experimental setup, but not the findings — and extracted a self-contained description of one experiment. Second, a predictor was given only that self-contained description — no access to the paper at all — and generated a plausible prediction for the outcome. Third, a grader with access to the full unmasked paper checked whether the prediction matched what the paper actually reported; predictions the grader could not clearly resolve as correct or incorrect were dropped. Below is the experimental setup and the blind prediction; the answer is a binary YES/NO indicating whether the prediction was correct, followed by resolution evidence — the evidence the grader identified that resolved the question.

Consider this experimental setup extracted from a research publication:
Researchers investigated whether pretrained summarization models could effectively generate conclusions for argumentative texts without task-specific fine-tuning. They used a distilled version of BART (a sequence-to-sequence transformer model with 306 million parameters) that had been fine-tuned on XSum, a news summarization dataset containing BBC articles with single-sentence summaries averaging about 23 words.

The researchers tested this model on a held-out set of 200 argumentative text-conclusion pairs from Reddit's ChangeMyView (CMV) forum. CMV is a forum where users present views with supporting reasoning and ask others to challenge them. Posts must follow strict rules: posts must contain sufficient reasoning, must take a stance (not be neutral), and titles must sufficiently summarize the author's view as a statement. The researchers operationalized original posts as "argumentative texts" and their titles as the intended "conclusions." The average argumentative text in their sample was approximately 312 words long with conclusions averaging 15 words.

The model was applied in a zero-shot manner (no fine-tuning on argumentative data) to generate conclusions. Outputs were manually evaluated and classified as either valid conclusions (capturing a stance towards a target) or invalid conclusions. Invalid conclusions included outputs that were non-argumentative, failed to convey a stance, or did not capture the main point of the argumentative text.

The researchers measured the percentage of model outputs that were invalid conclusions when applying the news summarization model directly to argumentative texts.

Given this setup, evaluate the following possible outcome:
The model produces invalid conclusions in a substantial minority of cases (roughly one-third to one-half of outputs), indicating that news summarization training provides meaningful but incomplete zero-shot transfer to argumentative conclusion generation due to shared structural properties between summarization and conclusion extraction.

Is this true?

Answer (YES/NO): NO